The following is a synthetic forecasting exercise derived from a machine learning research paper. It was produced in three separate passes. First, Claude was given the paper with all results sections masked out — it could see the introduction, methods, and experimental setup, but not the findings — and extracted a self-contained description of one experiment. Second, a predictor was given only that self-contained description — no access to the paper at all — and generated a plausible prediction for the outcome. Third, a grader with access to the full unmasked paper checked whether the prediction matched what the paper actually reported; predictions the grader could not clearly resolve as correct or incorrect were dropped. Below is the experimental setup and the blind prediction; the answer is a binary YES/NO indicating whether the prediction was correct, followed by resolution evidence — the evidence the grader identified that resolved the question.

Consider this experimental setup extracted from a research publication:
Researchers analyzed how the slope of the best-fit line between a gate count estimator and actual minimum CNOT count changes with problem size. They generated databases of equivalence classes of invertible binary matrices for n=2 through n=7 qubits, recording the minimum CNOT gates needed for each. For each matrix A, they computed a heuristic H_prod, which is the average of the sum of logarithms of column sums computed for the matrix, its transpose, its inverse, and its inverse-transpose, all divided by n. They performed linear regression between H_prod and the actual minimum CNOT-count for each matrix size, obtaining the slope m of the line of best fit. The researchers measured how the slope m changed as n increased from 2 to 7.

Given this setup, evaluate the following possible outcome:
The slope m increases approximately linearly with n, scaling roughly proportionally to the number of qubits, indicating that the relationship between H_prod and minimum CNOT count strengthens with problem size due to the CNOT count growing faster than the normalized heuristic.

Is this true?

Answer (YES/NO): NO